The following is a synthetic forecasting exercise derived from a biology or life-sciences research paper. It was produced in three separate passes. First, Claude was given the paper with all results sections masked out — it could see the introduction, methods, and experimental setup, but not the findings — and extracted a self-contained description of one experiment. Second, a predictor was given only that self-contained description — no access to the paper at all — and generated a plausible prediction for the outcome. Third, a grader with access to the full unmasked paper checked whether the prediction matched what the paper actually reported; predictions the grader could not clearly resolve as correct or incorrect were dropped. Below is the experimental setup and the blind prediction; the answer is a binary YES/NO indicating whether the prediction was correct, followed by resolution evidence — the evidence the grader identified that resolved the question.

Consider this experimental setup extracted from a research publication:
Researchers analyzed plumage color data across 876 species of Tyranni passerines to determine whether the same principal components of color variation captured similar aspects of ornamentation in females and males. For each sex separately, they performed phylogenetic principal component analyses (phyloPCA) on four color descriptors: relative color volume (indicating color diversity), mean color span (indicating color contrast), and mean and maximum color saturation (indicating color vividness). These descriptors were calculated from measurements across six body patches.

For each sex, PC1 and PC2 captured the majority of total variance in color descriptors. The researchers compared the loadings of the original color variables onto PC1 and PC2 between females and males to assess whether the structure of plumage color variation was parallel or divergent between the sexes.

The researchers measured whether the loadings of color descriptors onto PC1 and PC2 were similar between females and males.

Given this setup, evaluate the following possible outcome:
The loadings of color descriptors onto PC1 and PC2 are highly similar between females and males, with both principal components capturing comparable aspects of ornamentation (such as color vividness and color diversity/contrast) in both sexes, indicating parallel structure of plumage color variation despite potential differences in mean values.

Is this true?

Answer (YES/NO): YES